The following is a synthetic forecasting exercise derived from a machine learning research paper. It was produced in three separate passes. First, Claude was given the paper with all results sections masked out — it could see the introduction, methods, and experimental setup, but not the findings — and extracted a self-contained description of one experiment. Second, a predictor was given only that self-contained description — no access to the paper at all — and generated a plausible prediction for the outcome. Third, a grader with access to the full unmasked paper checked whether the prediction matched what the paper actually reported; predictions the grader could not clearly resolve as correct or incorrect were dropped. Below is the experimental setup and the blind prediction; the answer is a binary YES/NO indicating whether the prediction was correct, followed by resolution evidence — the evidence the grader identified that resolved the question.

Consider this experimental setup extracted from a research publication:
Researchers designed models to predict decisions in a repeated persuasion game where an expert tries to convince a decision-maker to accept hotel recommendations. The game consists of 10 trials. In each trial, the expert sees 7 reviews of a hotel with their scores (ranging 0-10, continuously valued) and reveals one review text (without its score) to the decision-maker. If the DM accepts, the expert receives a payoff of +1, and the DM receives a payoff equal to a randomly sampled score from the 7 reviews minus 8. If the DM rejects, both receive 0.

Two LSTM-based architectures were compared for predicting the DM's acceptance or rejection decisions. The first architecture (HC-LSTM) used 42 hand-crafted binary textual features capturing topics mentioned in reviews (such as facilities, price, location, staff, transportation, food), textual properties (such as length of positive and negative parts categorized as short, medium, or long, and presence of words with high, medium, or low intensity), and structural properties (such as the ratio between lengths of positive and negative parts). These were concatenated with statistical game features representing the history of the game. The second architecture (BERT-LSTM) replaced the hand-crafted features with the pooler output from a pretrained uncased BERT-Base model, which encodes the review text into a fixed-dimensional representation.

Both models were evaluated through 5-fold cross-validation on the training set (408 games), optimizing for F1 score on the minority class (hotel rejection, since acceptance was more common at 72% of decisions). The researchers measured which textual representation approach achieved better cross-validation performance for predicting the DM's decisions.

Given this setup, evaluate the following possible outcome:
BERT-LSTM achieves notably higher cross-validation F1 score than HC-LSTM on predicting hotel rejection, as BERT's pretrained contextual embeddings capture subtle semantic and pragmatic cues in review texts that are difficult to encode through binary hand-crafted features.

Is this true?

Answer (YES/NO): NO